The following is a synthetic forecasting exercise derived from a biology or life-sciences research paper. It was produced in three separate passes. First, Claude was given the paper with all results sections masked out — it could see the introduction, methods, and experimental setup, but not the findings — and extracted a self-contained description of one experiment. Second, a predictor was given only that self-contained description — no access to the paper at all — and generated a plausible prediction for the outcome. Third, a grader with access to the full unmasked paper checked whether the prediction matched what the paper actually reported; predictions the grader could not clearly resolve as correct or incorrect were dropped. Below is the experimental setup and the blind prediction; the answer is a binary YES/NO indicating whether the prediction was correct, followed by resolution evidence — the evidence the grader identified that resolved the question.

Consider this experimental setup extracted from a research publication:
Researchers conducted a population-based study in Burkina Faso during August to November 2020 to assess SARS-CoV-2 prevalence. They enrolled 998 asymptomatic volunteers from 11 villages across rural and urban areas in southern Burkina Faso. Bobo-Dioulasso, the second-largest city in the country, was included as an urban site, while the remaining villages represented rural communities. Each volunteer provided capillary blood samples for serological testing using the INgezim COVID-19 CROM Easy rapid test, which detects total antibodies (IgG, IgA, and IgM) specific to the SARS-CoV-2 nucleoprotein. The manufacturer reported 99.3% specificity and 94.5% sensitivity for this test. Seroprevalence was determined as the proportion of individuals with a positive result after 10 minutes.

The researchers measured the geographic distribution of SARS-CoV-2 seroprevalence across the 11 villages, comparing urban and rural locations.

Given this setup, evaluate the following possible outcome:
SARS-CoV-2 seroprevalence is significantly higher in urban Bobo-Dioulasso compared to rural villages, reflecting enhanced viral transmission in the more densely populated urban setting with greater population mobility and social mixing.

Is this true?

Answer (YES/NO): YES